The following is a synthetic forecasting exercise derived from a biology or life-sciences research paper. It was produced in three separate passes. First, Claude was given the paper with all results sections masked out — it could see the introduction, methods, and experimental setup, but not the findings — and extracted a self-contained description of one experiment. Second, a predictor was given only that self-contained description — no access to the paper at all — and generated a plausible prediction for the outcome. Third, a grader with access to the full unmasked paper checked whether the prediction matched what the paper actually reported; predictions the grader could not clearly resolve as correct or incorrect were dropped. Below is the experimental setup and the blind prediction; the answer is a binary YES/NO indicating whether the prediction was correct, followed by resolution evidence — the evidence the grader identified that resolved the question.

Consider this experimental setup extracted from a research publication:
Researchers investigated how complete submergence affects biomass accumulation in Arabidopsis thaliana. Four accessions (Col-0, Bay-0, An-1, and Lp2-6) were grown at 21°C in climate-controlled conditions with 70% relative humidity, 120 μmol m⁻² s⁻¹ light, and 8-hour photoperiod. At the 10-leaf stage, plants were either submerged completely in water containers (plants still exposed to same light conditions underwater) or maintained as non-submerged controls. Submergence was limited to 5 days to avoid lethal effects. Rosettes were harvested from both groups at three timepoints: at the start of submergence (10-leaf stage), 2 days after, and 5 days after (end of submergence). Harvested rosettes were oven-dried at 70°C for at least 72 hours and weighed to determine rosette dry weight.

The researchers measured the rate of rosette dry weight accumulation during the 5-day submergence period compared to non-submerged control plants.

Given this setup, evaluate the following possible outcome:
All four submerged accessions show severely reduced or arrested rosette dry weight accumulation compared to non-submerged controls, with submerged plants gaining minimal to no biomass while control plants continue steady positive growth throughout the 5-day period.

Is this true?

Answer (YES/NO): NO